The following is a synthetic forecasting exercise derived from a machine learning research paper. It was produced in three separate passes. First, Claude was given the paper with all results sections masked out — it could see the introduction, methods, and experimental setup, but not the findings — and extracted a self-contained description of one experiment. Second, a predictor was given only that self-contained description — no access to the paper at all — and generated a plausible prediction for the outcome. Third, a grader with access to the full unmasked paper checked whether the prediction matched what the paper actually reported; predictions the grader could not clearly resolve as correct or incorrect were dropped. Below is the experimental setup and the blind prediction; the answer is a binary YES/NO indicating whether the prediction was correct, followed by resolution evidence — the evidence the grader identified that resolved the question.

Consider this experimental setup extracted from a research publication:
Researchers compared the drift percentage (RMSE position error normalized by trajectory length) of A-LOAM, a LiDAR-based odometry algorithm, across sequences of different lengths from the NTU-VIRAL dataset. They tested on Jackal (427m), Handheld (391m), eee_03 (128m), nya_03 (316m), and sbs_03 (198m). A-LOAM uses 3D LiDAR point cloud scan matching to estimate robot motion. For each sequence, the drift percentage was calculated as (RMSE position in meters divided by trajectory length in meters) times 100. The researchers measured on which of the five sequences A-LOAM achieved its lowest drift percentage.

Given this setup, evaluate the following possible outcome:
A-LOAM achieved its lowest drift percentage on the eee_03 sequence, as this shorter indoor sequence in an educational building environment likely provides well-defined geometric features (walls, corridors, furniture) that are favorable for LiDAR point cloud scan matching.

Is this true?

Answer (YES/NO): NO